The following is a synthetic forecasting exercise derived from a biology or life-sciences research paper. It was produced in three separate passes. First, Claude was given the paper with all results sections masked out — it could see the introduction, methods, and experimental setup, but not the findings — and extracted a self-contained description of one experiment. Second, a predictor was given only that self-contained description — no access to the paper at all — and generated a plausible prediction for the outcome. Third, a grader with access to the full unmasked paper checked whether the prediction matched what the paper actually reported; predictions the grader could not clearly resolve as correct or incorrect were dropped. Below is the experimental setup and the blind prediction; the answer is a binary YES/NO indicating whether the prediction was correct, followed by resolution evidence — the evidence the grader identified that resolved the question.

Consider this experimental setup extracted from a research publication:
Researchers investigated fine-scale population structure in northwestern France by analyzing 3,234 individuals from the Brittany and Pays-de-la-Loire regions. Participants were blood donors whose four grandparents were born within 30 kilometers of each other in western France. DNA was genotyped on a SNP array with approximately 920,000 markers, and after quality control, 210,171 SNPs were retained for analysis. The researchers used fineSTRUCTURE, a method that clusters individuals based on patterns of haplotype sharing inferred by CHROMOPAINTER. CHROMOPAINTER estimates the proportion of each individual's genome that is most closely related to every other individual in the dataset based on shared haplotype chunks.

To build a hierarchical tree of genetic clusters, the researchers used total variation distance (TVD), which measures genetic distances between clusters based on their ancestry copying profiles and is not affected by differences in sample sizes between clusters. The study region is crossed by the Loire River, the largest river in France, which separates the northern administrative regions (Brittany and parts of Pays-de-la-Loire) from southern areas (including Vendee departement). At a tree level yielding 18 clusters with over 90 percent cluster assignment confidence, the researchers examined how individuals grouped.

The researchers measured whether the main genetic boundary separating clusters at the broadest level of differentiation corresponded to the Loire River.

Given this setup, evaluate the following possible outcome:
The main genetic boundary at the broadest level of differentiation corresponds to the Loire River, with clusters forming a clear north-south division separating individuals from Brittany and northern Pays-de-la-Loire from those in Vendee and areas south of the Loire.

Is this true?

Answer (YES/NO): NO